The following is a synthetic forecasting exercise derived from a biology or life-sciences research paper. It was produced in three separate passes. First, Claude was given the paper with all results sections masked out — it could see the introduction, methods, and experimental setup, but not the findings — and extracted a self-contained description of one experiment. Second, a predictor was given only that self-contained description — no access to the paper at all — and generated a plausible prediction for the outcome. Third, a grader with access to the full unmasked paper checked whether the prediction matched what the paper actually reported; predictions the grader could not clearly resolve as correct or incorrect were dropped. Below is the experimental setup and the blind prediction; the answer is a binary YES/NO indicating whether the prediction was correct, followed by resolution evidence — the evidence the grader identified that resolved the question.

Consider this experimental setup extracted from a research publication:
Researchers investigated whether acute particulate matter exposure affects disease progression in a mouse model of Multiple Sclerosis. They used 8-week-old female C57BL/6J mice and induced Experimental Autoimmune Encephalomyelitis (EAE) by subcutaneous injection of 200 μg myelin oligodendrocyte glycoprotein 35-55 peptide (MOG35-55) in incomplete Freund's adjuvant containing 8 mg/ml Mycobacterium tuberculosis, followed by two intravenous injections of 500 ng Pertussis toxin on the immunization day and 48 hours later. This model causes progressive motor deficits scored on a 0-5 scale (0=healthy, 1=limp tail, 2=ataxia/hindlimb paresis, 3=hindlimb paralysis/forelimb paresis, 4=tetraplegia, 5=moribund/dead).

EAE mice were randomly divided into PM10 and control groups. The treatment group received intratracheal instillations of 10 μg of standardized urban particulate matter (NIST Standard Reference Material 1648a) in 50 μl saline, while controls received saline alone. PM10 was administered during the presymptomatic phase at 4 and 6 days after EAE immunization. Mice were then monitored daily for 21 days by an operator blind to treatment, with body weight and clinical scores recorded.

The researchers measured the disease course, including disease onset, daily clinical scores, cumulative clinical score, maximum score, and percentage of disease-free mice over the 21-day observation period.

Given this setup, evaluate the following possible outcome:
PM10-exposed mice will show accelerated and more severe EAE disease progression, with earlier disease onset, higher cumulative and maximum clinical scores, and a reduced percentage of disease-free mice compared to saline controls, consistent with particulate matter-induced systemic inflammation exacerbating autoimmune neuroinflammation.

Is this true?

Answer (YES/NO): NO